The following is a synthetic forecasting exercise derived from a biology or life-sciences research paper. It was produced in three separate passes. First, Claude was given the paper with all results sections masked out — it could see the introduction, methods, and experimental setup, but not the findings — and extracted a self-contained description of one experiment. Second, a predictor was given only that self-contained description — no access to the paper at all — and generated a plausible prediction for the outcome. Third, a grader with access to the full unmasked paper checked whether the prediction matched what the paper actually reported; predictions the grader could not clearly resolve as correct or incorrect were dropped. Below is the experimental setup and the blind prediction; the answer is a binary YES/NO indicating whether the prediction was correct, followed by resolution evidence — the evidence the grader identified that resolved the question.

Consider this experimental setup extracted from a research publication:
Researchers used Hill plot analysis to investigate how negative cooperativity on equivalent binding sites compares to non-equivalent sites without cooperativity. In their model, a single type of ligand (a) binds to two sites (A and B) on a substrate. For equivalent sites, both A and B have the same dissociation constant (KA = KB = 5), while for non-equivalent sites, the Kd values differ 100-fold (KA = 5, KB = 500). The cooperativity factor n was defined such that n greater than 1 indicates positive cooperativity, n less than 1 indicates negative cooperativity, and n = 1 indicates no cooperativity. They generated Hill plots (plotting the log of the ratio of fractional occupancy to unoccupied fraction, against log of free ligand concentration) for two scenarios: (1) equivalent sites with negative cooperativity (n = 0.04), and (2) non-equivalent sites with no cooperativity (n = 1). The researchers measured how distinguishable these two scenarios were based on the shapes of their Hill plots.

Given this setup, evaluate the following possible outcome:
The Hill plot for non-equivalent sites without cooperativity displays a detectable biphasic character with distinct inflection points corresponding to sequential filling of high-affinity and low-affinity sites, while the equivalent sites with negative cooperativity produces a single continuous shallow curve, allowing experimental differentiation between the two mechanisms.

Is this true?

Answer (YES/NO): NO